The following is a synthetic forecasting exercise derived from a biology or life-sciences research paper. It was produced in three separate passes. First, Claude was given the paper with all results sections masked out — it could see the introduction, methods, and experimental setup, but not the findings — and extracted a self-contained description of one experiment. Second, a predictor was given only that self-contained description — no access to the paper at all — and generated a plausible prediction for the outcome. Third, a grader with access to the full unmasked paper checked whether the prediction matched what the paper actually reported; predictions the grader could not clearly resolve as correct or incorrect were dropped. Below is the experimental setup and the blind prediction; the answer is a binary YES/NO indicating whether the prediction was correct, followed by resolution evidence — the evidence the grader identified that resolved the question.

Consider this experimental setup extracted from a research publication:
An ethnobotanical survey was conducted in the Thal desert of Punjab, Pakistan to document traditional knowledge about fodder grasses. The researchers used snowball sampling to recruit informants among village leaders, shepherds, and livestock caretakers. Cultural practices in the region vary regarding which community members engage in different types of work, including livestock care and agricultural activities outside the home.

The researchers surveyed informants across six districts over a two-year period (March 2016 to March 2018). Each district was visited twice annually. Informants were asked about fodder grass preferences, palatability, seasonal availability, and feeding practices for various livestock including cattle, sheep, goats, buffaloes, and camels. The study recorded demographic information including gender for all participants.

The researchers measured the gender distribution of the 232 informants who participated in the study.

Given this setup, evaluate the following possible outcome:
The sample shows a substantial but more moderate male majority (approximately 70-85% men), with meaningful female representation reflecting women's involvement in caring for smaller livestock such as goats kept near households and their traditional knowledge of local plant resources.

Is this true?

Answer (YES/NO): NO